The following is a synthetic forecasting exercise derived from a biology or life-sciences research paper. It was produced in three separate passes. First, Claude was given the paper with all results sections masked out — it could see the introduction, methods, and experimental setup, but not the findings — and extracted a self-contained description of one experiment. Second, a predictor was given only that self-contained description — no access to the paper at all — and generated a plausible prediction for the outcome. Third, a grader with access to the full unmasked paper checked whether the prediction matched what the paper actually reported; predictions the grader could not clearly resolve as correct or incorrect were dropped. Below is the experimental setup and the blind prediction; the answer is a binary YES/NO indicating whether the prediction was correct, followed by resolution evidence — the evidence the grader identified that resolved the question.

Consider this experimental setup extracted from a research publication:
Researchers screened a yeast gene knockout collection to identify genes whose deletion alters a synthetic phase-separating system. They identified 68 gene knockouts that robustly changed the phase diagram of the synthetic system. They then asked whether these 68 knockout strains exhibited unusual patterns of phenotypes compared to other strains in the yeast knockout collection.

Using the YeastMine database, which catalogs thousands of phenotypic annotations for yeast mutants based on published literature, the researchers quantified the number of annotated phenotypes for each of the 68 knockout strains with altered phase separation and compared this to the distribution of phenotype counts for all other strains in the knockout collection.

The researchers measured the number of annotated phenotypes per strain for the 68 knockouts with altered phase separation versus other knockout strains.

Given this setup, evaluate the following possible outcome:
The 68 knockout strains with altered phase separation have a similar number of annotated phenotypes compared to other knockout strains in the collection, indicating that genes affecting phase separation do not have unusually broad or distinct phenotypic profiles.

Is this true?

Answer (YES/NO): NO